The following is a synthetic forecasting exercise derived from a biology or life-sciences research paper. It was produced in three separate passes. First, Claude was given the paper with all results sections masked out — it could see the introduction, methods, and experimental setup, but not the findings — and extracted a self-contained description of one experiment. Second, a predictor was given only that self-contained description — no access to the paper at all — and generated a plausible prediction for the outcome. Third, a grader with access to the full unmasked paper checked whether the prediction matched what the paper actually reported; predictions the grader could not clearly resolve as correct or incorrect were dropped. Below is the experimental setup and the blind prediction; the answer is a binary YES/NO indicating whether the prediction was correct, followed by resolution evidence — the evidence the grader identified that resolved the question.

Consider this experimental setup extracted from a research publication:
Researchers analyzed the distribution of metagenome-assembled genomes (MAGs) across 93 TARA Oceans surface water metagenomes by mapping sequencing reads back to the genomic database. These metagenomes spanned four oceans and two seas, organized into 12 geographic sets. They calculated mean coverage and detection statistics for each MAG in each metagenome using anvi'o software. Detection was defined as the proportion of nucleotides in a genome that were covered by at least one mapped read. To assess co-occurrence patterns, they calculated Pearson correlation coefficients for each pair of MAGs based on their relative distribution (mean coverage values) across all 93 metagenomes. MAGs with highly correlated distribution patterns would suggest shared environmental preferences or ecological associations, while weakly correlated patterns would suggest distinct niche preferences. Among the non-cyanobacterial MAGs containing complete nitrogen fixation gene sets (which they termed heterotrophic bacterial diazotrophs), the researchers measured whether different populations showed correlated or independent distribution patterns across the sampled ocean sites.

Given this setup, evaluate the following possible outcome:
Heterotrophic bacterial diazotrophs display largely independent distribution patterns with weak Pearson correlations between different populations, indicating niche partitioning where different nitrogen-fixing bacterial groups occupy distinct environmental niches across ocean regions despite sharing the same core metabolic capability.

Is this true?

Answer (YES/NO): YES